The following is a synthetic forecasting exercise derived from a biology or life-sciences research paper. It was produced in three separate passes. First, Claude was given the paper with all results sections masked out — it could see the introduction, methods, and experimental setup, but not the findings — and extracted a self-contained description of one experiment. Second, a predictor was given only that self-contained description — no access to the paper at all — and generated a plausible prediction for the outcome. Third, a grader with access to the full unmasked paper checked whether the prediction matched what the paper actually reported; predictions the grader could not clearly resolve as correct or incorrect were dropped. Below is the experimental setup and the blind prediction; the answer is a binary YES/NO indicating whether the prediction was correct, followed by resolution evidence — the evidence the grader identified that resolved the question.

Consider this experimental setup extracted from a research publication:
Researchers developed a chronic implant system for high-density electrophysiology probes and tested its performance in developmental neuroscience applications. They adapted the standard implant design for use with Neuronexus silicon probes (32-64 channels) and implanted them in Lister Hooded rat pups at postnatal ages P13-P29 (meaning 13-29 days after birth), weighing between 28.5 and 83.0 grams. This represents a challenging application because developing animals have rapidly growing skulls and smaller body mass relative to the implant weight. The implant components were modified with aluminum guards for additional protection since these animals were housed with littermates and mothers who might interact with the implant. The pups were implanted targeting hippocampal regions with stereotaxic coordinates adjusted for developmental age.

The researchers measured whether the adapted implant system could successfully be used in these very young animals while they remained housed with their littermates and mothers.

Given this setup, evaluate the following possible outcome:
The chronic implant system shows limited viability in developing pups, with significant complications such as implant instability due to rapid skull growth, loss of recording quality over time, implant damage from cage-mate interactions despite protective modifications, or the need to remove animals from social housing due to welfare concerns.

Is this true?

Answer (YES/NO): NO